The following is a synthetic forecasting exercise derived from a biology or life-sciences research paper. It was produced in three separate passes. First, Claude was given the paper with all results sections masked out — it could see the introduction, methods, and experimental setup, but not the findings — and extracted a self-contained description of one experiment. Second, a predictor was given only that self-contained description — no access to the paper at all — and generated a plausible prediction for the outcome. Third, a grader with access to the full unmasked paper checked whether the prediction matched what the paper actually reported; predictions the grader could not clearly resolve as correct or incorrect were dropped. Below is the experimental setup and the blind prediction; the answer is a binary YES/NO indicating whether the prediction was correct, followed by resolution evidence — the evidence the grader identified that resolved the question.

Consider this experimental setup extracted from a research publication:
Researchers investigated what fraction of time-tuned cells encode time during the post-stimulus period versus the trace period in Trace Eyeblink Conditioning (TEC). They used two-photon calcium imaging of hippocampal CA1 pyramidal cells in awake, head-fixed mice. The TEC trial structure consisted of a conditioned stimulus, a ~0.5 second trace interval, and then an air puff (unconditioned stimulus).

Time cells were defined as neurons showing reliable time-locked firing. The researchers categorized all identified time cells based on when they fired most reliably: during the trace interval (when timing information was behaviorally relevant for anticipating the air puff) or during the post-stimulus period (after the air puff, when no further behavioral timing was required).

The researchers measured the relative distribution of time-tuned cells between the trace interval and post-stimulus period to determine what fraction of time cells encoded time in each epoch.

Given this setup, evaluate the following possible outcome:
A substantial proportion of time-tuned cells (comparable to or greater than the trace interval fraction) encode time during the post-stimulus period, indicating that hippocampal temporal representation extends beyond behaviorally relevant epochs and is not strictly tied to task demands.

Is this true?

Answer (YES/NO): YES